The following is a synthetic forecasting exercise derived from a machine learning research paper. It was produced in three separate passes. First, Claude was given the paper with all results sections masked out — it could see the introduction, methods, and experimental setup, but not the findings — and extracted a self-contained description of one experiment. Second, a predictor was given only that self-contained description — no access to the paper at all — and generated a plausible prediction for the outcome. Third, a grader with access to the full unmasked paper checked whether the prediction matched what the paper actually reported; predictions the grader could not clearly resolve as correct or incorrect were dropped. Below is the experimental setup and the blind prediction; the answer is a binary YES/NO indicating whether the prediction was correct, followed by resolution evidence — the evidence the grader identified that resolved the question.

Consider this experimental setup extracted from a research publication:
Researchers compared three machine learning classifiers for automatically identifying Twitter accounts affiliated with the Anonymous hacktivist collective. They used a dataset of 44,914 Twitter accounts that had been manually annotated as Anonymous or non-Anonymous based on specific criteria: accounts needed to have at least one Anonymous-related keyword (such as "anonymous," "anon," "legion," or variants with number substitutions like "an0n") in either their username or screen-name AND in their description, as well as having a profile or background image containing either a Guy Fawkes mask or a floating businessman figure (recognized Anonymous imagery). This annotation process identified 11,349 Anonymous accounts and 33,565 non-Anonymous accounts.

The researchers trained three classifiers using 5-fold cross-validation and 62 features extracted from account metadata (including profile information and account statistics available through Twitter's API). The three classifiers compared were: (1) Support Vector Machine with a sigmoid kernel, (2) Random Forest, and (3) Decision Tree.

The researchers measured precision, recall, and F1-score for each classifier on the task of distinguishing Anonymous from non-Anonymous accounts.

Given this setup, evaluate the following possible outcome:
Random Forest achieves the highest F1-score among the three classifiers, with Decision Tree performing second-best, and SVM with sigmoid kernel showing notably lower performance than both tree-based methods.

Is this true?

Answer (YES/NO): YES